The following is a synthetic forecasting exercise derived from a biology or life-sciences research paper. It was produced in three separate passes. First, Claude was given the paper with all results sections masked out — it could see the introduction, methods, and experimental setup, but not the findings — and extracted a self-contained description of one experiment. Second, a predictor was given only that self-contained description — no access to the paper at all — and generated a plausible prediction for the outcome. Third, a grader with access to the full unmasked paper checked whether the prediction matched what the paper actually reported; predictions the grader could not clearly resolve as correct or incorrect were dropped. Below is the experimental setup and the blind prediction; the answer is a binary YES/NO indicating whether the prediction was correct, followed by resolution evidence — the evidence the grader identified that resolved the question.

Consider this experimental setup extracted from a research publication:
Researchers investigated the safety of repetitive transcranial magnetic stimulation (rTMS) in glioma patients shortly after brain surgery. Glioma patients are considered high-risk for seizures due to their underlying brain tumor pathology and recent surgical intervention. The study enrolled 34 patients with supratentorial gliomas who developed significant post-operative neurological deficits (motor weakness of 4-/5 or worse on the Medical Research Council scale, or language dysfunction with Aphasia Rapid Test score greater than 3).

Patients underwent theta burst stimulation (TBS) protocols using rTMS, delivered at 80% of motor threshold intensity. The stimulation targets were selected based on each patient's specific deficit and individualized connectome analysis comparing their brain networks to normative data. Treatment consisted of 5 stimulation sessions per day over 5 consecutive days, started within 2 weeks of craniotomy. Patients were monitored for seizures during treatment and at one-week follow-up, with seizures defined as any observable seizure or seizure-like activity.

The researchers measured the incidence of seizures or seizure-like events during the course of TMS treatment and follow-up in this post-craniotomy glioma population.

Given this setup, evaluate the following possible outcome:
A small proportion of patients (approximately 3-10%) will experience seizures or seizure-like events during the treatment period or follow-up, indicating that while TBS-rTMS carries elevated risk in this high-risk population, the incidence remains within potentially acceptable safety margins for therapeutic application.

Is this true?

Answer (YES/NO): NO